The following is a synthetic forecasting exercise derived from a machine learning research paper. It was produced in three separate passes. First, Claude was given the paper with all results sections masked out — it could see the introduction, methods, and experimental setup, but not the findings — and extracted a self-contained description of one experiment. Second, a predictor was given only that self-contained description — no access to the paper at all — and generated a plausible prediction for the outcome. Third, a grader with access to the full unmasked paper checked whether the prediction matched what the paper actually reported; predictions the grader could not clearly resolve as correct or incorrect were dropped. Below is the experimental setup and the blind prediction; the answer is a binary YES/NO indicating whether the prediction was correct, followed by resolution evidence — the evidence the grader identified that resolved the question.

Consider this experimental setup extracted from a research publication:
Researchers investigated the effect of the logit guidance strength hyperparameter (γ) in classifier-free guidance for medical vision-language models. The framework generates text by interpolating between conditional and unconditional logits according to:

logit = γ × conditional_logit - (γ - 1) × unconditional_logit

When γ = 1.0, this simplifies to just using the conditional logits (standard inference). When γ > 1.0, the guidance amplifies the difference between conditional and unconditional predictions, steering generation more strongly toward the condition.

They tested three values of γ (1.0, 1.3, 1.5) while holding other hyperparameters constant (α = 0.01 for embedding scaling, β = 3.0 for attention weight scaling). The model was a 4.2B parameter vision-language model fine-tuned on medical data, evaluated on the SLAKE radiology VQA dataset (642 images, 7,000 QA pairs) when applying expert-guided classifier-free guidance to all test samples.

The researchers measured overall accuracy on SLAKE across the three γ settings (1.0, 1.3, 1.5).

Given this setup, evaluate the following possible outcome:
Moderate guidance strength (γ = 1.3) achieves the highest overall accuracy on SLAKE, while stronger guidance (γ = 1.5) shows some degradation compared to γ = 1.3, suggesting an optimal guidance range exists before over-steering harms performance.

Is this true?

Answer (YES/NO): YES